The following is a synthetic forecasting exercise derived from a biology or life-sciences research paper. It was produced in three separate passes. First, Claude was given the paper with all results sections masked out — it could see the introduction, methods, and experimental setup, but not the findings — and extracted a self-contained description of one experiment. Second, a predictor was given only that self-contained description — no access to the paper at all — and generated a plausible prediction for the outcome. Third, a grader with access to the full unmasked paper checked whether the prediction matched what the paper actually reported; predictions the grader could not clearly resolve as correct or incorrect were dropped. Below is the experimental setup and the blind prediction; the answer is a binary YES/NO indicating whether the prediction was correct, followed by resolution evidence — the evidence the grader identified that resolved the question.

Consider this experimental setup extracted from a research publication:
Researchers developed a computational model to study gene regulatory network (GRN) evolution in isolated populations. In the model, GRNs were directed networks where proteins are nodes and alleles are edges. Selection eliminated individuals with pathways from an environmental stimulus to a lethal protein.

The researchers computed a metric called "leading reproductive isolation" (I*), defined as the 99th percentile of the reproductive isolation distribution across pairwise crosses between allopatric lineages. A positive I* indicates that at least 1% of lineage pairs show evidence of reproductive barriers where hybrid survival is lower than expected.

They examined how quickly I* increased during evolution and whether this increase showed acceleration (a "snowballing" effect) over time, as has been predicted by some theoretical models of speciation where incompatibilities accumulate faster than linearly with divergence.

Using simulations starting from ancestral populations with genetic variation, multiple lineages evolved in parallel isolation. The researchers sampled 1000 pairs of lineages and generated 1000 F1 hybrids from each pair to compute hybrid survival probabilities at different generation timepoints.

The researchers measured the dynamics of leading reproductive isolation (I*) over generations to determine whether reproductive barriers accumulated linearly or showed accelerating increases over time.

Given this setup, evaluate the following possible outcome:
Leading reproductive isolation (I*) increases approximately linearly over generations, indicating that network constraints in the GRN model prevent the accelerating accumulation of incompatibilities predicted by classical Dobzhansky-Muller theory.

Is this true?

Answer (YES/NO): NO